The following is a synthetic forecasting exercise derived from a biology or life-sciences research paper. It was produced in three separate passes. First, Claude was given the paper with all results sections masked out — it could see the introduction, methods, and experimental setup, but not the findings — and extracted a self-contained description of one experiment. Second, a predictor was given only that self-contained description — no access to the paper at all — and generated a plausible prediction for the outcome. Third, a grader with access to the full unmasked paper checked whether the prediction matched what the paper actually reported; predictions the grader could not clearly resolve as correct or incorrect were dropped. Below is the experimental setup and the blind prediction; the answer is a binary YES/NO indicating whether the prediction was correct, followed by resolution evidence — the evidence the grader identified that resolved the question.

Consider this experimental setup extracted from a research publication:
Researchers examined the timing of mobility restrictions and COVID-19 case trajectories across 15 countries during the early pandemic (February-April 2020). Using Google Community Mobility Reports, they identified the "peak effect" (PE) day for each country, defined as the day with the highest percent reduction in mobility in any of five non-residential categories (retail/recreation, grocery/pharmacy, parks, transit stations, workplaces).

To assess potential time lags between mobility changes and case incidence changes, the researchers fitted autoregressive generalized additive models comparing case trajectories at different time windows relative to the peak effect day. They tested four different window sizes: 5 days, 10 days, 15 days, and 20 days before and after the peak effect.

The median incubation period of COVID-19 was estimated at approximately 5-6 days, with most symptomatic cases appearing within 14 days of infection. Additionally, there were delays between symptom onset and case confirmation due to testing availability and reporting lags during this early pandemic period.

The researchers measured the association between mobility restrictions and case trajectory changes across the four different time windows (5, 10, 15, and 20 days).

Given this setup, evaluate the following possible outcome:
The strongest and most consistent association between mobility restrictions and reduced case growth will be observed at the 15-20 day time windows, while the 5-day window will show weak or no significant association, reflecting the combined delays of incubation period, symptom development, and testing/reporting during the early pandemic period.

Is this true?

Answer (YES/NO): NO